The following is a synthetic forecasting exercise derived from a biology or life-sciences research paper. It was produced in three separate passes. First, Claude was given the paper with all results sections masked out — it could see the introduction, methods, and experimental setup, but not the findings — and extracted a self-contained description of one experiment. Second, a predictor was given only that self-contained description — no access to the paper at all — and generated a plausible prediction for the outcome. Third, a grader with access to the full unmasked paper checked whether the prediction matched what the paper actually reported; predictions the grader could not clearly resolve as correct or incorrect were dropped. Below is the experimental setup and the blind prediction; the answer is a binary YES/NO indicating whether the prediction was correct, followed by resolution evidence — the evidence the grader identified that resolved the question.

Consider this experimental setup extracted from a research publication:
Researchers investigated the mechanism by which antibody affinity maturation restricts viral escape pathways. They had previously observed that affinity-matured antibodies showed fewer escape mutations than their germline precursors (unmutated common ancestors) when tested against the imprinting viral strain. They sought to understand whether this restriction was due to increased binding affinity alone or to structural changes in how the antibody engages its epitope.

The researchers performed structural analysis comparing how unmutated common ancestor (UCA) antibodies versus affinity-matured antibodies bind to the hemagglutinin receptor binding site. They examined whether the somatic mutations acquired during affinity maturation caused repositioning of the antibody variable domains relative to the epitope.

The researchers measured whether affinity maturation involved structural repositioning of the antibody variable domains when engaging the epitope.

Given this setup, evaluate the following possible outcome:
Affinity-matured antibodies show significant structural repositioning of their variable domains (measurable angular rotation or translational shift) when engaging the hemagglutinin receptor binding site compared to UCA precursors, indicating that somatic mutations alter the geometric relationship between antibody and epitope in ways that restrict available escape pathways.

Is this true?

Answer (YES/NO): YES